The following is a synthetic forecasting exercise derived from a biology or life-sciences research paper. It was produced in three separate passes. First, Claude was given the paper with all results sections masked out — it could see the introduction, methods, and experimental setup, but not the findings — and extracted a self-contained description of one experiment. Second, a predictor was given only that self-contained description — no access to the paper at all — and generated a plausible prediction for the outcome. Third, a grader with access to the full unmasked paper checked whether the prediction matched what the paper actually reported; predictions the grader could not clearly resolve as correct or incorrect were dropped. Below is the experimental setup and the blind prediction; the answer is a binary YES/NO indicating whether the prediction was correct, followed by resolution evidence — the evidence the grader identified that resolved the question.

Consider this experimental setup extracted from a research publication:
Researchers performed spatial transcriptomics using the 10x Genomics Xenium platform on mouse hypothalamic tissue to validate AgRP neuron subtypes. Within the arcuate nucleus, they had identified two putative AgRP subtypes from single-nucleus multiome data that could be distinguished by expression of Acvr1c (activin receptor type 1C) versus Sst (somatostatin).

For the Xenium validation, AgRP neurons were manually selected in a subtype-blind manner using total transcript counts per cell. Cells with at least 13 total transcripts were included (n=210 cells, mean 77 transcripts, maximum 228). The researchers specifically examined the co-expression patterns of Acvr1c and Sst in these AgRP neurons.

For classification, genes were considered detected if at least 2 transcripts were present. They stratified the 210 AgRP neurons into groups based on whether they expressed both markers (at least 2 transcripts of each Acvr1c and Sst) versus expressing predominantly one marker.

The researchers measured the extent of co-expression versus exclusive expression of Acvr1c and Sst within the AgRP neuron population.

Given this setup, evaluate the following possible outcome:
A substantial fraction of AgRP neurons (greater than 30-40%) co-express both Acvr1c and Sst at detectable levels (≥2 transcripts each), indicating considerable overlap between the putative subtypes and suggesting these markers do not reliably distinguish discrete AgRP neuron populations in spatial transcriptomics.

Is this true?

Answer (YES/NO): NO